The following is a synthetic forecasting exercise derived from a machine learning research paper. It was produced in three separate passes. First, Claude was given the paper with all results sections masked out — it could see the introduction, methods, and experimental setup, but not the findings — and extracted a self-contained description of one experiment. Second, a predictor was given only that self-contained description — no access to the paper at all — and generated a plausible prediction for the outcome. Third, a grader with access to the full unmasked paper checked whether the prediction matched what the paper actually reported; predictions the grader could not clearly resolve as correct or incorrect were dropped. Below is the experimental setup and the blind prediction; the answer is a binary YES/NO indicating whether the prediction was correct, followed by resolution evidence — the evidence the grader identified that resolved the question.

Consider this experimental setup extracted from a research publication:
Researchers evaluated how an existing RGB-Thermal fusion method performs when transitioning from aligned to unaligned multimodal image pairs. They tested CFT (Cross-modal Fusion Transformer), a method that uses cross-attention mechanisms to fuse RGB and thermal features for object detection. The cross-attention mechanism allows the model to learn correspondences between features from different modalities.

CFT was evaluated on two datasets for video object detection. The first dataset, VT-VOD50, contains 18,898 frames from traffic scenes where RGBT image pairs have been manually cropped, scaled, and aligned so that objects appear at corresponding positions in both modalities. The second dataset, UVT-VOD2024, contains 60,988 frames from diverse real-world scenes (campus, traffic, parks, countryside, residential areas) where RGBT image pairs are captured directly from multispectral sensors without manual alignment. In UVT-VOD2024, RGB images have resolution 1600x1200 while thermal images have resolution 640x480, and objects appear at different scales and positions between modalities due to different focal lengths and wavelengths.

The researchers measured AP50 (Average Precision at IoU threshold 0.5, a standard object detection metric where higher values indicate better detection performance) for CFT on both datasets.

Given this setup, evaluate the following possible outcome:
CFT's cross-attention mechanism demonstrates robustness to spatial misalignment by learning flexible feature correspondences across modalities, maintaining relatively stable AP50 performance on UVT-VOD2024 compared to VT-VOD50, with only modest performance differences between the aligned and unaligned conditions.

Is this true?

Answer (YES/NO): NO